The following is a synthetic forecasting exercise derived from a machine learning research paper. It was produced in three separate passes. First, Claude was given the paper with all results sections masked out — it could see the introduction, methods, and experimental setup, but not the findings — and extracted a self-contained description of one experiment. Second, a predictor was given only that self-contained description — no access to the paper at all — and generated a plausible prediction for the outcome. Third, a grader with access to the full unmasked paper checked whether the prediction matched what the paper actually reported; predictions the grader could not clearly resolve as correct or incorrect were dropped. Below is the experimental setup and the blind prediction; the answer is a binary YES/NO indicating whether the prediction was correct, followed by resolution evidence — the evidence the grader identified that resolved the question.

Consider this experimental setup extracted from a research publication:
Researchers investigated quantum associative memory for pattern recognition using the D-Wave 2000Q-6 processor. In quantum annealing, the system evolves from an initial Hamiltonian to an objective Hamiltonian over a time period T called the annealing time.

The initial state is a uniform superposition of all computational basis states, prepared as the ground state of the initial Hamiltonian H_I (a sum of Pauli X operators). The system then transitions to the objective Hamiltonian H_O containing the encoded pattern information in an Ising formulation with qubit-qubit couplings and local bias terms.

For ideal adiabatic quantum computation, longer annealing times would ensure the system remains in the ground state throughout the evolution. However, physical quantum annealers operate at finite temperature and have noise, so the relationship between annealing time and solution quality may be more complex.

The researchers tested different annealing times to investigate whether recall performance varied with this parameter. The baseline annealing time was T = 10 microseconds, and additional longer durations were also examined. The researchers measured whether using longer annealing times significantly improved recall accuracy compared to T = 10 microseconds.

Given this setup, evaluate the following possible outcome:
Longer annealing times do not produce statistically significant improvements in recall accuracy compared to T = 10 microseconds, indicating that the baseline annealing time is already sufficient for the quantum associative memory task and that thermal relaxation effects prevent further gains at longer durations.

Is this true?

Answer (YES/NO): YES